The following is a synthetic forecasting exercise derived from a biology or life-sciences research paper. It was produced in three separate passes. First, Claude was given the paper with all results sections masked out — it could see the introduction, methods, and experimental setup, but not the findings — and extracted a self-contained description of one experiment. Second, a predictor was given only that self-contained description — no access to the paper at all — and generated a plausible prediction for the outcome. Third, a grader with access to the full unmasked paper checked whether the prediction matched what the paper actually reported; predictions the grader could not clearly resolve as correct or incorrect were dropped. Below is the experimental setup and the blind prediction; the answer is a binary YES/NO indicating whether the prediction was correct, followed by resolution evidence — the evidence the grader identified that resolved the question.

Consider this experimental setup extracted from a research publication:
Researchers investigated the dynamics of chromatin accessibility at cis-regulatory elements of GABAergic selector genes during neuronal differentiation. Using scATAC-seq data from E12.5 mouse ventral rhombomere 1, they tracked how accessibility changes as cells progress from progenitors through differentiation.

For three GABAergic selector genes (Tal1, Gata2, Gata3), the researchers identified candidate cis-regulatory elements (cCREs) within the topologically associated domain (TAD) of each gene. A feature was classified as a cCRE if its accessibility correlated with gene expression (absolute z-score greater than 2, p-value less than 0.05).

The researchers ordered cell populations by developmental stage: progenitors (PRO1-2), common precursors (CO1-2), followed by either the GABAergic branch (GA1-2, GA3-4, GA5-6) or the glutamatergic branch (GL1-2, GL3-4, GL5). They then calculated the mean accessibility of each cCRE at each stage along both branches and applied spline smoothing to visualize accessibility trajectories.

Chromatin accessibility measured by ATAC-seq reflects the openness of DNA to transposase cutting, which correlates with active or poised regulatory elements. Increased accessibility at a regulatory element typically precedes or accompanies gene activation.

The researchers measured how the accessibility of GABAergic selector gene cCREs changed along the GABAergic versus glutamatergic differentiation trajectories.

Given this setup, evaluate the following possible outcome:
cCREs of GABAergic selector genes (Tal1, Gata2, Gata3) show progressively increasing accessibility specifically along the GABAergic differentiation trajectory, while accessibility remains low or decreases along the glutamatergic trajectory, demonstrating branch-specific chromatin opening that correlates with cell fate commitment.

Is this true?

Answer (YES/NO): NO